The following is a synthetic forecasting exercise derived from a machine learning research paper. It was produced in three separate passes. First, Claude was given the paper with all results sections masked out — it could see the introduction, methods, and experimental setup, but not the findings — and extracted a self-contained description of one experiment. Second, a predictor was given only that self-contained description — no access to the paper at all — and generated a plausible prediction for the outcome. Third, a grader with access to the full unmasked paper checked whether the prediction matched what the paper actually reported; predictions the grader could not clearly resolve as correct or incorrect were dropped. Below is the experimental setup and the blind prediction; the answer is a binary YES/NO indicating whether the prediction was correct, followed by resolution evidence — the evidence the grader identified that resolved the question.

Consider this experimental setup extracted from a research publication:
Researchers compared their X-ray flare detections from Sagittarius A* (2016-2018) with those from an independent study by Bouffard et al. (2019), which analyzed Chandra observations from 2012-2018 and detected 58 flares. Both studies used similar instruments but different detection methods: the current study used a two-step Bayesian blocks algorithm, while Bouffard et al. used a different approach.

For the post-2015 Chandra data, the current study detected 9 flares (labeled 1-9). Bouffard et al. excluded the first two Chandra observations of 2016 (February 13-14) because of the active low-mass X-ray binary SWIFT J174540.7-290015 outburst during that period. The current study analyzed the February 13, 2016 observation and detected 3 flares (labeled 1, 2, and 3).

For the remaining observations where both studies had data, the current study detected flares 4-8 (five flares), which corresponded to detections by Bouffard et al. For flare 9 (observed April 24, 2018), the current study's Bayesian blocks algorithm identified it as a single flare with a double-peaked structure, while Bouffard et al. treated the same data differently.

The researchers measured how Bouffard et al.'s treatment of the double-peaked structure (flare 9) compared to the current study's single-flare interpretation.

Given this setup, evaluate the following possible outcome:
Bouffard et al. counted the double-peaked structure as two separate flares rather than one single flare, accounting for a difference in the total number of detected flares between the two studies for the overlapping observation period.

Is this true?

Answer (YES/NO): YES